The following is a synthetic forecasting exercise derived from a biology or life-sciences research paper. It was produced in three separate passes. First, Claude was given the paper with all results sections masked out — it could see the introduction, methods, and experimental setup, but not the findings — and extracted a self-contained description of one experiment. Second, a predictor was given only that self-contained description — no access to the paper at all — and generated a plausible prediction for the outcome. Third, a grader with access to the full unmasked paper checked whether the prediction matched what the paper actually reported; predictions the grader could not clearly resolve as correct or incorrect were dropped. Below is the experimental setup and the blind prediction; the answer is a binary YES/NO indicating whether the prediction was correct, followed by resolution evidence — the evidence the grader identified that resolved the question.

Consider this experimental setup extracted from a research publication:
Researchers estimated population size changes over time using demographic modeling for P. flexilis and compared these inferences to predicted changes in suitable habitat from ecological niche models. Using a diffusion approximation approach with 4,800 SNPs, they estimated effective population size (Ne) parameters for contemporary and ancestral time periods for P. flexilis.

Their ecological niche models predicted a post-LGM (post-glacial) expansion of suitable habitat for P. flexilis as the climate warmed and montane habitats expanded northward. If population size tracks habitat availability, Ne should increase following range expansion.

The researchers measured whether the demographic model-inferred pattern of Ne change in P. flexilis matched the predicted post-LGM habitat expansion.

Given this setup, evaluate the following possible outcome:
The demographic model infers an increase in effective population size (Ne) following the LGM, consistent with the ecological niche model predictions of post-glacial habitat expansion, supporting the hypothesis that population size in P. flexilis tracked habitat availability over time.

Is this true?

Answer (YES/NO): NO